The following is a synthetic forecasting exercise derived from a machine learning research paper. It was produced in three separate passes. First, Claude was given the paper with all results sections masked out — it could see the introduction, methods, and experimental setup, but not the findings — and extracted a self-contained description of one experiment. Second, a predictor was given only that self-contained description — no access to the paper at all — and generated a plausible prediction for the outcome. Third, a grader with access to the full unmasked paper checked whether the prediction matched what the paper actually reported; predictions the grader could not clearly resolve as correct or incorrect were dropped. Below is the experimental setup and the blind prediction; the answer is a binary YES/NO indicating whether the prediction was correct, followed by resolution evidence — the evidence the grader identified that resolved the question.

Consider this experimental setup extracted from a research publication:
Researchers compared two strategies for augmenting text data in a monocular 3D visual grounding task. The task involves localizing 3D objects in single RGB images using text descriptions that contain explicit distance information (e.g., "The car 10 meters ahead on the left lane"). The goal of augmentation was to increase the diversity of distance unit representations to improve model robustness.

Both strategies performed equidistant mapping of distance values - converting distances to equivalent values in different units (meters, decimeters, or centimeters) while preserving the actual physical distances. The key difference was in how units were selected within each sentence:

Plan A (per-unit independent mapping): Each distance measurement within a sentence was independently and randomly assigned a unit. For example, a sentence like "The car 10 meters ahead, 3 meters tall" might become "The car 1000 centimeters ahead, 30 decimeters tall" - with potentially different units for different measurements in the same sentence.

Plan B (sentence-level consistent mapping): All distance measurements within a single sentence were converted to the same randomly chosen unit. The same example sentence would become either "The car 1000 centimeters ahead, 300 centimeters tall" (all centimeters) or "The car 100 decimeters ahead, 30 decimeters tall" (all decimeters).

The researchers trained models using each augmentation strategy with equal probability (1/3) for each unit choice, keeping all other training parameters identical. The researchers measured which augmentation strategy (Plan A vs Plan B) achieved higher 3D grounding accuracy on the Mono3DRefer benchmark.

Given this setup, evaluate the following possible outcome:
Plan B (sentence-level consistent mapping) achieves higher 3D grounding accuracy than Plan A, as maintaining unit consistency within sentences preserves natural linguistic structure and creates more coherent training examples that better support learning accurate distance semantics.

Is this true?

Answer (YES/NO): NO